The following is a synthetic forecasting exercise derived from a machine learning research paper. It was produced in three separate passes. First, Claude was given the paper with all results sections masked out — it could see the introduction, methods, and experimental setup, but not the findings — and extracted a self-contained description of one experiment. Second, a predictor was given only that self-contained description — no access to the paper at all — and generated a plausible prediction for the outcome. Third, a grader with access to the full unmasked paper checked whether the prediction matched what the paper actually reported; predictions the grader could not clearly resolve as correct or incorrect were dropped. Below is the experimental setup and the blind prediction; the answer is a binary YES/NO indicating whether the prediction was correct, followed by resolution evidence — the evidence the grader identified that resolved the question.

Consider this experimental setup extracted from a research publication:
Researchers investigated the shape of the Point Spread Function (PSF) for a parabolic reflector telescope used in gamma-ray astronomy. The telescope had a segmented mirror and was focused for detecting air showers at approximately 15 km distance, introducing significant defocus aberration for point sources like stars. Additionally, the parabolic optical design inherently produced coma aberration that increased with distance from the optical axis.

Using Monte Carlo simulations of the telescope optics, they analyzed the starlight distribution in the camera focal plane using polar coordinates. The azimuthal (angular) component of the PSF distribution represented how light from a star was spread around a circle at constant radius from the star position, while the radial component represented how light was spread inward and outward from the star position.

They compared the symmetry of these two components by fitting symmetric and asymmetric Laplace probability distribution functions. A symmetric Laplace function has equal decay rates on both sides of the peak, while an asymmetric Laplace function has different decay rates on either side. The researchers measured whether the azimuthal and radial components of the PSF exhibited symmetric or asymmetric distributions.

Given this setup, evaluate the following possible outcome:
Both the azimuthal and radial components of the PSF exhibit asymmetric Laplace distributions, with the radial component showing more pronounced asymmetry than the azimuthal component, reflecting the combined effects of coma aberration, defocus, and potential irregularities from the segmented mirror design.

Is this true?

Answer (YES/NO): NO